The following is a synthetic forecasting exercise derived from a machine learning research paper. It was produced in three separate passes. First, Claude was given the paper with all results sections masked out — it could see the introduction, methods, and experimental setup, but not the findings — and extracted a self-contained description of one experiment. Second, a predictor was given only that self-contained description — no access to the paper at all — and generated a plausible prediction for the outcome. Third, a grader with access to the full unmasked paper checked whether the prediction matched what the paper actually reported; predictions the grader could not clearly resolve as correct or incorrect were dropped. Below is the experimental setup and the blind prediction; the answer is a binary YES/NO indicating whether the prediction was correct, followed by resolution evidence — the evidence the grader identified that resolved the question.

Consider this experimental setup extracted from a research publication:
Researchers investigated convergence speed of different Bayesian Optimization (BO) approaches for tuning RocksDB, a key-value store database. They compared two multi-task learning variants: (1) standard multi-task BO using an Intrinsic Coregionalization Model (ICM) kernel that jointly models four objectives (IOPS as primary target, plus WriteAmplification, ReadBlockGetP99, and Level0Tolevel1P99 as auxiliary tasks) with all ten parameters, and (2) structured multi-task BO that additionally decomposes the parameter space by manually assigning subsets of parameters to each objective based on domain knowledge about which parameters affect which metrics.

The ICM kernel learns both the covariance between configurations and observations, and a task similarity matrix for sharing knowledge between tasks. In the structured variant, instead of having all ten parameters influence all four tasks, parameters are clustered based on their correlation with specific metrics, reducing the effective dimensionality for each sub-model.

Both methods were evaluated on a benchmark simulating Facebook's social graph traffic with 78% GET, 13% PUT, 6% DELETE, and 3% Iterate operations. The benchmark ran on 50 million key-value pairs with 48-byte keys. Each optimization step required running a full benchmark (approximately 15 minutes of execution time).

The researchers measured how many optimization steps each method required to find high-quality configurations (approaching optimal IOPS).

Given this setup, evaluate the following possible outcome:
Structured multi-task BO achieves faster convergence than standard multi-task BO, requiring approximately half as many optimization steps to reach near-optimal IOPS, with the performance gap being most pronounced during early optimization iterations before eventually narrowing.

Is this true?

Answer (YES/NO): NO